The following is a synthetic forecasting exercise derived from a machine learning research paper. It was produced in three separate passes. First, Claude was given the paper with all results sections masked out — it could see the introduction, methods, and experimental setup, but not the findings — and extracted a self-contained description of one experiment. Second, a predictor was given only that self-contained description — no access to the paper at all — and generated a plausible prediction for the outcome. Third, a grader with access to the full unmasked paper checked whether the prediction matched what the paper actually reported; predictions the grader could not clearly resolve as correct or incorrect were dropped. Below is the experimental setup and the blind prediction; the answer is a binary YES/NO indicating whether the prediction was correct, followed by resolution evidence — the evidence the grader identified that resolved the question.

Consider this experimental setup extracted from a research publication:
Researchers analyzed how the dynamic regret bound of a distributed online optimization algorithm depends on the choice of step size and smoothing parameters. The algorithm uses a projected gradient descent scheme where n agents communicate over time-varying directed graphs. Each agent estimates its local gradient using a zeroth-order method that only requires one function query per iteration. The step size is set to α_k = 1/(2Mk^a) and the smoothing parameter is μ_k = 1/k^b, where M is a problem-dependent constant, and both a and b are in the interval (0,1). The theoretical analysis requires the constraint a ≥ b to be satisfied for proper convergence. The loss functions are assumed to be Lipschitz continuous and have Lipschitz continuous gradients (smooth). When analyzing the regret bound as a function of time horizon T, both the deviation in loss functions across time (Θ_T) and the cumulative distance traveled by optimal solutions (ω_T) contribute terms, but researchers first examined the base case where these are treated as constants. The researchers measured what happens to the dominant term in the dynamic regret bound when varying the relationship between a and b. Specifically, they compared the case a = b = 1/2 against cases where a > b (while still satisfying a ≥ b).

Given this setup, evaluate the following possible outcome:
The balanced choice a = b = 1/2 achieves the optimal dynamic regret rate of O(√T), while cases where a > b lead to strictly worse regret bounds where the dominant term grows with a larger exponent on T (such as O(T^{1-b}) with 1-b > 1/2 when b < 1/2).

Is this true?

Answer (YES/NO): YES